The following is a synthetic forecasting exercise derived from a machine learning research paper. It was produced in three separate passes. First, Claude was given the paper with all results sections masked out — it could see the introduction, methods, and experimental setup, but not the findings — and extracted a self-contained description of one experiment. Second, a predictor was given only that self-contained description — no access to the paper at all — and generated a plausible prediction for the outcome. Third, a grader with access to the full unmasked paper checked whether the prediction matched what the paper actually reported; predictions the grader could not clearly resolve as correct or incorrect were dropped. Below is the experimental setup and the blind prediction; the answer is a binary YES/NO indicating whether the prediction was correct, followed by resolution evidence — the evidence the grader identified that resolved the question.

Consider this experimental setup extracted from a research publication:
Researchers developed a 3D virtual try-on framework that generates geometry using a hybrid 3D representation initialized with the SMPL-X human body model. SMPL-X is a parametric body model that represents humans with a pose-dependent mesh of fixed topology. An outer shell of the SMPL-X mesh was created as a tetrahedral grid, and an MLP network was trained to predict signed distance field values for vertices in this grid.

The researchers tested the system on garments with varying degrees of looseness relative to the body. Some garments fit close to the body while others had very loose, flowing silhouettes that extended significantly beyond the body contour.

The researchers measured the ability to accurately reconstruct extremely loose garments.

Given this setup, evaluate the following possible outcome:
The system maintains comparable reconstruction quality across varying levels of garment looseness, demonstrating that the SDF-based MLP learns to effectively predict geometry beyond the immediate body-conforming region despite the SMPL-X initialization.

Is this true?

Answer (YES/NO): NO